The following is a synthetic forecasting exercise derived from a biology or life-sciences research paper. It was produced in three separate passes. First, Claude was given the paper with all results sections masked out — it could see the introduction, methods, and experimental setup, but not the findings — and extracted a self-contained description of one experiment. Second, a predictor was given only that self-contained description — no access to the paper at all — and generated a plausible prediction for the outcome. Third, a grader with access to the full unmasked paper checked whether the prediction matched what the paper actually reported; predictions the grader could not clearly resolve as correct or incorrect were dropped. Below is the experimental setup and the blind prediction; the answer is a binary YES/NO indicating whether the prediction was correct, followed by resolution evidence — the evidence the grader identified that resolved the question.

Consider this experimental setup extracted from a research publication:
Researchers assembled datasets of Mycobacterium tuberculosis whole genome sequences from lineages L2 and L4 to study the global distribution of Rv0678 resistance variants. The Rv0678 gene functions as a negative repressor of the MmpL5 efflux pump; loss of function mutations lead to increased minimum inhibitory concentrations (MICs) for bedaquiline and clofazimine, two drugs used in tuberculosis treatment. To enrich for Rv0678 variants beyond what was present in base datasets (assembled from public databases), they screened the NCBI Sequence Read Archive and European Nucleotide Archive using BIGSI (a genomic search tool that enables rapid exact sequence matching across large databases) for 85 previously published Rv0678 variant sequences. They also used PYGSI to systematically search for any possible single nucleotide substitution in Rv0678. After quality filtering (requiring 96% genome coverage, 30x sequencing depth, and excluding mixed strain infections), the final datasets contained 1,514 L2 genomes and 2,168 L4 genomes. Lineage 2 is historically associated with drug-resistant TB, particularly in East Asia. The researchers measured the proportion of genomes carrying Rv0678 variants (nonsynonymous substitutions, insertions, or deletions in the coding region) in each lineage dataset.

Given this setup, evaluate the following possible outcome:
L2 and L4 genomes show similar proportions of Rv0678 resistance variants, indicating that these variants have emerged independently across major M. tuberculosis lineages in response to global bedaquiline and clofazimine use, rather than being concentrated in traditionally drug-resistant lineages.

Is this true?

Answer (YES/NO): NO